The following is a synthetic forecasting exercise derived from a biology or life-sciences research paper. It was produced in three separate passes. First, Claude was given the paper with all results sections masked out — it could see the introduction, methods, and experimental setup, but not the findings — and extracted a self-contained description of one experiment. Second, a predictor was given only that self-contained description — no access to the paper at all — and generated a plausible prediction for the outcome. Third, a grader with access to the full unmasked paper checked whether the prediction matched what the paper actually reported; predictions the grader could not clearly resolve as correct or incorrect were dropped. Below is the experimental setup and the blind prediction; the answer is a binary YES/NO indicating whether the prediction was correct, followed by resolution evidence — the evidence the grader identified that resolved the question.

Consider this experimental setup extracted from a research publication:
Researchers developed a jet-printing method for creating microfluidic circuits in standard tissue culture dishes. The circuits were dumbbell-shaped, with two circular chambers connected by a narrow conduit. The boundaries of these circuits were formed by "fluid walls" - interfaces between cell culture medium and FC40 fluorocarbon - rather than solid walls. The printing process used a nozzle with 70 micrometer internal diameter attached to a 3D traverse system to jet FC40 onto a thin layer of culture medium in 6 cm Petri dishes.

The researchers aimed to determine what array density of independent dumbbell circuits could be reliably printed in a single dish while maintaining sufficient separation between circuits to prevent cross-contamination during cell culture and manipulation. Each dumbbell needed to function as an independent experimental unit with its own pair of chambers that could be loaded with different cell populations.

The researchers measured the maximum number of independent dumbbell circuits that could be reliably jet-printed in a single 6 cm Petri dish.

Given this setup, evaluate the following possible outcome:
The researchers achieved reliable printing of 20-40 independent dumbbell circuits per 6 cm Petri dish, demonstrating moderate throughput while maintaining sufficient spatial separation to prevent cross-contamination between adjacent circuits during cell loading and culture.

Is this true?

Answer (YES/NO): YES